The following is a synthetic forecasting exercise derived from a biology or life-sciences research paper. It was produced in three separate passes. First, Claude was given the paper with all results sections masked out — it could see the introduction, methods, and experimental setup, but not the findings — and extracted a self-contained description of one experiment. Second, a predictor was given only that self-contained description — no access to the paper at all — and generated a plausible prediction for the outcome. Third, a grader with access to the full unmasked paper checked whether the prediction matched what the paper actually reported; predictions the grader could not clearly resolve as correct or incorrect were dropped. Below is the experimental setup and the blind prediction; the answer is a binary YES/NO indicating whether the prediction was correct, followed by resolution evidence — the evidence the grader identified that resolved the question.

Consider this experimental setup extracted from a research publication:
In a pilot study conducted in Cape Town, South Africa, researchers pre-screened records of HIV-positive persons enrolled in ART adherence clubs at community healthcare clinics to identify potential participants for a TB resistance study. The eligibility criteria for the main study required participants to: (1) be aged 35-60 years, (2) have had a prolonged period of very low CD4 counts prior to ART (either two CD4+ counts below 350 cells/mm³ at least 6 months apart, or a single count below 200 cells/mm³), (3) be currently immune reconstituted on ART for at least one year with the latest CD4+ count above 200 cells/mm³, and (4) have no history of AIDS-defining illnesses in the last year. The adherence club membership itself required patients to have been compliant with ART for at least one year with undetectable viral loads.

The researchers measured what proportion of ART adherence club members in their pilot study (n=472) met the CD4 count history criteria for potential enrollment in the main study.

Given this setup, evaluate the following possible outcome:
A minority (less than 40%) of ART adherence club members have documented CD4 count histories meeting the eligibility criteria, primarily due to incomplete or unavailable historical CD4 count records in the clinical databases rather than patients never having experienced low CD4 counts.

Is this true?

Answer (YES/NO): NO